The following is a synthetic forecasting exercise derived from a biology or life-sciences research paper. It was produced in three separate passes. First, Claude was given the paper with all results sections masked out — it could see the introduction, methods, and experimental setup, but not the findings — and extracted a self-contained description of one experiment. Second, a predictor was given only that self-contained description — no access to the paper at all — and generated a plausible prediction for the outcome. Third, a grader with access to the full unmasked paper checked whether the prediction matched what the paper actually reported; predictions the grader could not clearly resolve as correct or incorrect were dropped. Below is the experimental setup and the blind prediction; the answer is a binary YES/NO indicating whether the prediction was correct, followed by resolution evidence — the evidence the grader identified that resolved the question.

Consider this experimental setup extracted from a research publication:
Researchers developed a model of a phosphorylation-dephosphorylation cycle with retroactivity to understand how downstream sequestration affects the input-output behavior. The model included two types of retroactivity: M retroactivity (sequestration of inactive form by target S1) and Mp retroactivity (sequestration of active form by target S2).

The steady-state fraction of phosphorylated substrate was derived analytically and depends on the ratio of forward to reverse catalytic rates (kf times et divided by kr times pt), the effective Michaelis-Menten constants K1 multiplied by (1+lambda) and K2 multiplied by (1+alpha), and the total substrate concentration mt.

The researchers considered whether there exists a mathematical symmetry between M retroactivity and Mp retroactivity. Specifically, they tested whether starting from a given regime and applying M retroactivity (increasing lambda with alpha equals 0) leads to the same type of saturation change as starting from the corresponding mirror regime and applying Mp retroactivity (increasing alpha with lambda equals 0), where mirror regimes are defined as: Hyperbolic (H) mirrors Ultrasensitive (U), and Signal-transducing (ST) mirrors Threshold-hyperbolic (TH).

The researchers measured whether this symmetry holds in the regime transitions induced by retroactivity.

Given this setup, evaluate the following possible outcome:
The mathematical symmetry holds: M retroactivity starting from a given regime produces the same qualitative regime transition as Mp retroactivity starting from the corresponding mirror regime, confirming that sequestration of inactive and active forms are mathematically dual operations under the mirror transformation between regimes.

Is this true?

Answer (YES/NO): NO